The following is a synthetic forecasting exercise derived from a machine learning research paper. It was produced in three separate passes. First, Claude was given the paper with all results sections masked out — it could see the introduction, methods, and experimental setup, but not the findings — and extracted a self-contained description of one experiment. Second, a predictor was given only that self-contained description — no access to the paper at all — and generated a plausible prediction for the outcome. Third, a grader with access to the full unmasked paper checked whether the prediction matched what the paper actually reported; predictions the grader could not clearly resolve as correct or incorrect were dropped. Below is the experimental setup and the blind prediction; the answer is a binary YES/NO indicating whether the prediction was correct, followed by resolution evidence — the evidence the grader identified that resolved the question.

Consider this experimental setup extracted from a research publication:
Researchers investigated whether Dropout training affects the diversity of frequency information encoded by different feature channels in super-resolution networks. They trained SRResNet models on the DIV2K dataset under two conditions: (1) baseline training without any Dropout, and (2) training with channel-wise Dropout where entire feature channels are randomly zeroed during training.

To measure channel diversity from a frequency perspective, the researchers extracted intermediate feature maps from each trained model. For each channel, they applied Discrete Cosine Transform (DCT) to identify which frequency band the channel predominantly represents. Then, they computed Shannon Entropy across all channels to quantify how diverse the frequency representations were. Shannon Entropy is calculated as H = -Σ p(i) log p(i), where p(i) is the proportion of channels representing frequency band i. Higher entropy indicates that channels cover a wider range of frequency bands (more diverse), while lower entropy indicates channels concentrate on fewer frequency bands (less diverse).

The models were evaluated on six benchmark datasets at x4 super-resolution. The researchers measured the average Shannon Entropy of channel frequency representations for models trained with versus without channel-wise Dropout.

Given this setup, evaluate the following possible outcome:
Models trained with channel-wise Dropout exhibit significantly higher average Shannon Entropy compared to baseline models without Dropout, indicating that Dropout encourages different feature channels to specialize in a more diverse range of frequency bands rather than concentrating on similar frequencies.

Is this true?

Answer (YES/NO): NO